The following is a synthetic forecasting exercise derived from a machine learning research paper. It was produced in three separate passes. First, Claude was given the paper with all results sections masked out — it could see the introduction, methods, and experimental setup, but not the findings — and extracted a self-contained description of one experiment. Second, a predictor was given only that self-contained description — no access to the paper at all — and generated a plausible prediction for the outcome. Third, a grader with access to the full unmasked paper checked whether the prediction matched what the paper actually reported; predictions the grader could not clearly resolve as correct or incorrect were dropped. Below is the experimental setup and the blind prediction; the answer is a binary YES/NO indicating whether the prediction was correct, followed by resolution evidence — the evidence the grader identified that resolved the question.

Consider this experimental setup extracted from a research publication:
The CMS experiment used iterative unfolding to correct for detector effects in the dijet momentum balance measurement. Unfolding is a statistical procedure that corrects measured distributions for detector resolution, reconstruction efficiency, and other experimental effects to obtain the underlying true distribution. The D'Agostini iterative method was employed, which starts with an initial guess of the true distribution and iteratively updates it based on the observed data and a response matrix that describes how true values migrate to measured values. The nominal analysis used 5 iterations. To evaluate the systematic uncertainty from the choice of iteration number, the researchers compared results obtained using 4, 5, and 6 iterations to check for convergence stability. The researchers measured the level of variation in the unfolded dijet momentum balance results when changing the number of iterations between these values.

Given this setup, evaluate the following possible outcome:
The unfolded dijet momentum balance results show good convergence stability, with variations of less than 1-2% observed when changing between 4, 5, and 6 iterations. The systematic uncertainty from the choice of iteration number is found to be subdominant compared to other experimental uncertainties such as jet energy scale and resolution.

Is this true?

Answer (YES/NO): YES